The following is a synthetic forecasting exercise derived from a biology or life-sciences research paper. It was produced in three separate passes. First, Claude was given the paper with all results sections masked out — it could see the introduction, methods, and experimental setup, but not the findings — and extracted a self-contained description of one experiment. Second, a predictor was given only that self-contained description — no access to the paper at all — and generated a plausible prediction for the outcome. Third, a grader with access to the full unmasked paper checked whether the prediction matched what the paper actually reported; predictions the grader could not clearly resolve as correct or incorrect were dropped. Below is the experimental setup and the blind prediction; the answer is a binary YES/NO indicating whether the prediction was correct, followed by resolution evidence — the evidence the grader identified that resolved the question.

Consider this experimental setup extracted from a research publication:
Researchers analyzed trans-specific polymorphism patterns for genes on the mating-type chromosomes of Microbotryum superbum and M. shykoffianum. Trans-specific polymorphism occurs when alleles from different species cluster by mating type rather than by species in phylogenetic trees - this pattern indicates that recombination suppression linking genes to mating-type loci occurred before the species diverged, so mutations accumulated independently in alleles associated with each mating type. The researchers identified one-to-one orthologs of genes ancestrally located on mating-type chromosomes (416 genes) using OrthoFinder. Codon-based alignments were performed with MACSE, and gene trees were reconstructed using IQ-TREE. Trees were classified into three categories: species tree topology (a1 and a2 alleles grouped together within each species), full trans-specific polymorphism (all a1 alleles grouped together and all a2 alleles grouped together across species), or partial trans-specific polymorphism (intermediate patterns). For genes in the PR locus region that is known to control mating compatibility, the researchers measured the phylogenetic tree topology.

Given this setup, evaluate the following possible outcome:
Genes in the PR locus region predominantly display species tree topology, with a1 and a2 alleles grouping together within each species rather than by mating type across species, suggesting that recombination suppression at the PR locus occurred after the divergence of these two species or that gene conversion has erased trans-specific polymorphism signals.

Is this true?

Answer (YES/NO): NO